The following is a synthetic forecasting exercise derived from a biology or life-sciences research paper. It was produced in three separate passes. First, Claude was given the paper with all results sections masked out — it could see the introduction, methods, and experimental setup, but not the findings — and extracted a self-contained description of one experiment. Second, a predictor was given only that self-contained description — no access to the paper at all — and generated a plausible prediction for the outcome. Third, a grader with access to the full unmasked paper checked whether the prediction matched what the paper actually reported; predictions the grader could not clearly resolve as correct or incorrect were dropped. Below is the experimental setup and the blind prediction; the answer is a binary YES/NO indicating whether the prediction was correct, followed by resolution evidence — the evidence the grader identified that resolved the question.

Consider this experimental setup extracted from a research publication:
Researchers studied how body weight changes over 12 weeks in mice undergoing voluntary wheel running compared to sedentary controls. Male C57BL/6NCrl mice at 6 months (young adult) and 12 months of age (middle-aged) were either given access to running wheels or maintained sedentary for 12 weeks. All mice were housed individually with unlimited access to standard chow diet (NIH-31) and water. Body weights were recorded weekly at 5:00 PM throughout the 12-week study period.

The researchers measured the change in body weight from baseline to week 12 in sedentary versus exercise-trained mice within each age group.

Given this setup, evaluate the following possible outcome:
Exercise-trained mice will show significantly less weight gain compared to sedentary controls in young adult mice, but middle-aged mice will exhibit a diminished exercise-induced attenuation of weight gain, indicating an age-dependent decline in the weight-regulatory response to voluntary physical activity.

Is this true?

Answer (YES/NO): NO